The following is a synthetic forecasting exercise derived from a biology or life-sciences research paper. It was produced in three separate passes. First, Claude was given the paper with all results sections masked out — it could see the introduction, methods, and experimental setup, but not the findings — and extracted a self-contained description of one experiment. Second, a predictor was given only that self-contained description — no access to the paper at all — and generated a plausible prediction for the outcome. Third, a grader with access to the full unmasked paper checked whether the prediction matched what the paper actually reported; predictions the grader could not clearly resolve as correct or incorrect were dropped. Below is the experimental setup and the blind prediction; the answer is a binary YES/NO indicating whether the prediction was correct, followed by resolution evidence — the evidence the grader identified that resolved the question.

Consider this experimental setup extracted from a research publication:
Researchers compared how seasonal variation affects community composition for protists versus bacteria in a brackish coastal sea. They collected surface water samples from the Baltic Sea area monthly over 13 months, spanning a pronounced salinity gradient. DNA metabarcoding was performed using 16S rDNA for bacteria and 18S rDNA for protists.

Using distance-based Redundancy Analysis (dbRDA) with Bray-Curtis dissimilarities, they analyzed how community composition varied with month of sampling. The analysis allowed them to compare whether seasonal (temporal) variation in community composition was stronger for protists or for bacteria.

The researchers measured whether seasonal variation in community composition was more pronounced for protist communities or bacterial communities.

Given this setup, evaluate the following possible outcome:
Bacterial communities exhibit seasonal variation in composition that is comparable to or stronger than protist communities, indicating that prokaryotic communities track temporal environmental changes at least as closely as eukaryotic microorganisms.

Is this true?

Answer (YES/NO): NO